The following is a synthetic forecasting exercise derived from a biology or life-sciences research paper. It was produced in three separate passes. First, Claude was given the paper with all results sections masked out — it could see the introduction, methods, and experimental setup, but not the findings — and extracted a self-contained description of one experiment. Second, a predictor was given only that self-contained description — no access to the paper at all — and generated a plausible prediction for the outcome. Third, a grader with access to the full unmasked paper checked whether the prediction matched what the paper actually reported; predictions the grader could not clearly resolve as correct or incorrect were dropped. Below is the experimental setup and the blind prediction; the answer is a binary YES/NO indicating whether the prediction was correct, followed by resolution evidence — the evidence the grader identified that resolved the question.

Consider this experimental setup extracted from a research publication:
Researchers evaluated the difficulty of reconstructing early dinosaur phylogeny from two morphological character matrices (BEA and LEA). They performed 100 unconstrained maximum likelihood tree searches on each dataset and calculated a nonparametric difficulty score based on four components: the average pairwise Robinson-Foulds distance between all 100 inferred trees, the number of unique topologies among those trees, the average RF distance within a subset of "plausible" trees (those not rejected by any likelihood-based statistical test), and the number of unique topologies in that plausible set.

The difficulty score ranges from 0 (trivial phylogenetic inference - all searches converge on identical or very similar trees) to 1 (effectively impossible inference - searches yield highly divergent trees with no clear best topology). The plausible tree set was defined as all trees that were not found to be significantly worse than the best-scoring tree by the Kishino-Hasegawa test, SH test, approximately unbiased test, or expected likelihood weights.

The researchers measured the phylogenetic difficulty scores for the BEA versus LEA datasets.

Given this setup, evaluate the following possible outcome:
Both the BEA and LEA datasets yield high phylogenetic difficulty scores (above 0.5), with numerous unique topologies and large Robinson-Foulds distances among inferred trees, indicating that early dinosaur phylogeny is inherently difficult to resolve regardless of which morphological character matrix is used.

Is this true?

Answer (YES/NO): YES